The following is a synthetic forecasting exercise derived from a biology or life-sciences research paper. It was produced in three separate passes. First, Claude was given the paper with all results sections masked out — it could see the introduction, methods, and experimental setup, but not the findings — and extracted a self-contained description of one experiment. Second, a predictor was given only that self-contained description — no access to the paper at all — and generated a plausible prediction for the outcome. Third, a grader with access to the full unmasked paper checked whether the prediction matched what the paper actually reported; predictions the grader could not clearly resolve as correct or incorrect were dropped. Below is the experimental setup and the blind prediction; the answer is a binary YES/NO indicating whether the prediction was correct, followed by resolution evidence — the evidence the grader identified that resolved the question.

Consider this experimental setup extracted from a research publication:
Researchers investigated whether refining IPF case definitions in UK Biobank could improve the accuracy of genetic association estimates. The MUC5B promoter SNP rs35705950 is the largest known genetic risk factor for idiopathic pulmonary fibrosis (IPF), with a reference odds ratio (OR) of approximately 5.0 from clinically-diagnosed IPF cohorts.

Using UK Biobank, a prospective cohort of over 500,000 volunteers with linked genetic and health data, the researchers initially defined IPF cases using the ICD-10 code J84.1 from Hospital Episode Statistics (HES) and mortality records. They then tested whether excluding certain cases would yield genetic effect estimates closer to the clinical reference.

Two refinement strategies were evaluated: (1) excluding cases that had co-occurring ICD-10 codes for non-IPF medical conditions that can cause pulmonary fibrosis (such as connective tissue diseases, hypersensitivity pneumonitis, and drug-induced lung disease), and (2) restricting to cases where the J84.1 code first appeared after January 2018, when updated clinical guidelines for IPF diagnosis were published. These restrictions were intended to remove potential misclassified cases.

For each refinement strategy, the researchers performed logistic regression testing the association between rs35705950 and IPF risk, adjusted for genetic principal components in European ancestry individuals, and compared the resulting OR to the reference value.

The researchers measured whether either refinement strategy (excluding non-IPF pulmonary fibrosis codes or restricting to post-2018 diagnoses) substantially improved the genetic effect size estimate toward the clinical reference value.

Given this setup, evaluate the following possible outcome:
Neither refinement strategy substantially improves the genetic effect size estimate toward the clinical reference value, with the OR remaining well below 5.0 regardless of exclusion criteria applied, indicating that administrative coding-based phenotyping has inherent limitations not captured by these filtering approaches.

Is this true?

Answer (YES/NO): YES